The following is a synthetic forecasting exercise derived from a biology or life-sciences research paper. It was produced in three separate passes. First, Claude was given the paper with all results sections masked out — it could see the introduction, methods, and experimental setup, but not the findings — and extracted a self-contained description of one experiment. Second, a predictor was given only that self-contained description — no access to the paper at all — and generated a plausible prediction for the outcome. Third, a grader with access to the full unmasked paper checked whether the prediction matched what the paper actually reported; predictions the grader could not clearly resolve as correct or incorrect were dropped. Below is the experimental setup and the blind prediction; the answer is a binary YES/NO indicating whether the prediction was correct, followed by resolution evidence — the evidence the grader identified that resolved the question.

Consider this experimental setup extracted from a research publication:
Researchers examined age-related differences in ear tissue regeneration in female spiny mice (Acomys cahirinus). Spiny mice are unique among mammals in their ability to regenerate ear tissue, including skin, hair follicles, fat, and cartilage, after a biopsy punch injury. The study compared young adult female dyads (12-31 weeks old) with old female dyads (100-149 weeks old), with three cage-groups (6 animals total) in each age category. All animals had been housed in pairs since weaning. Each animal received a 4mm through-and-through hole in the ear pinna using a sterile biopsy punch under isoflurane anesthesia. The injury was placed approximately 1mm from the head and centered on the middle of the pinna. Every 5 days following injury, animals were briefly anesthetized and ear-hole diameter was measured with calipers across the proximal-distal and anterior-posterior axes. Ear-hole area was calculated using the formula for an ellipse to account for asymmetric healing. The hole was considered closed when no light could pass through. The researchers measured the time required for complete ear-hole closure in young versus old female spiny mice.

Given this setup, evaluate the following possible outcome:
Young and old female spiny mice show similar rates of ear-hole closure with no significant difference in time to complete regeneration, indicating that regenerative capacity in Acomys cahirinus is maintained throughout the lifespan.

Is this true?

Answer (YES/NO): NO